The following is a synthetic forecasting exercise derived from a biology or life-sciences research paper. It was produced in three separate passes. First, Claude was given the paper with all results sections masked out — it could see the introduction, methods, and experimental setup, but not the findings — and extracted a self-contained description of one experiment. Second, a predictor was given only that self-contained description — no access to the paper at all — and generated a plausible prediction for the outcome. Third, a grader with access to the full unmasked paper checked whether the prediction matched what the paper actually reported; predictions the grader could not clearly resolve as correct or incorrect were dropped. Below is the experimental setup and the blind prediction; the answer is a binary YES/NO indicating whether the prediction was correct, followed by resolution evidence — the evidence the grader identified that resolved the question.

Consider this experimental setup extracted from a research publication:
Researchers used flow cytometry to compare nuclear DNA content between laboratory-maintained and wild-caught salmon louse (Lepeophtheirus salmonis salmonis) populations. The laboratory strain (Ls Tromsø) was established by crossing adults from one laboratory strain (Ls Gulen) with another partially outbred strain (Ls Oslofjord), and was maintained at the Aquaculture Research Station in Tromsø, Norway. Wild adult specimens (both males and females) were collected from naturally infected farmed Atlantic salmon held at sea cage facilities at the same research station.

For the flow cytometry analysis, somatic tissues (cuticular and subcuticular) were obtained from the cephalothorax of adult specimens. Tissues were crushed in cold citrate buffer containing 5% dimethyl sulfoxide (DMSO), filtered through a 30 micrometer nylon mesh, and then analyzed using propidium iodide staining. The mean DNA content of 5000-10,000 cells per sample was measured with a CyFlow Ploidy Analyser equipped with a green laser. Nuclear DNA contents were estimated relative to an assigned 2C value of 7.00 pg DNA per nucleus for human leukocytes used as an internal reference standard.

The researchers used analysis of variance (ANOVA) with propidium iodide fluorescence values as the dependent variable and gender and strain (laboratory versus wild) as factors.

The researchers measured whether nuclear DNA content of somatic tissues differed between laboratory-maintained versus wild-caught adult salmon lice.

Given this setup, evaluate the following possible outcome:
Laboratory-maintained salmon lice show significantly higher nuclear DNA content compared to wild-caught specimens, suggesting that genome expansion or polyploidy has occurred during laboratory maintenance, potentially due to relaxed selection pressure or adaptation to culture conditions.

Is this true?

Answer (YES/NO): NO